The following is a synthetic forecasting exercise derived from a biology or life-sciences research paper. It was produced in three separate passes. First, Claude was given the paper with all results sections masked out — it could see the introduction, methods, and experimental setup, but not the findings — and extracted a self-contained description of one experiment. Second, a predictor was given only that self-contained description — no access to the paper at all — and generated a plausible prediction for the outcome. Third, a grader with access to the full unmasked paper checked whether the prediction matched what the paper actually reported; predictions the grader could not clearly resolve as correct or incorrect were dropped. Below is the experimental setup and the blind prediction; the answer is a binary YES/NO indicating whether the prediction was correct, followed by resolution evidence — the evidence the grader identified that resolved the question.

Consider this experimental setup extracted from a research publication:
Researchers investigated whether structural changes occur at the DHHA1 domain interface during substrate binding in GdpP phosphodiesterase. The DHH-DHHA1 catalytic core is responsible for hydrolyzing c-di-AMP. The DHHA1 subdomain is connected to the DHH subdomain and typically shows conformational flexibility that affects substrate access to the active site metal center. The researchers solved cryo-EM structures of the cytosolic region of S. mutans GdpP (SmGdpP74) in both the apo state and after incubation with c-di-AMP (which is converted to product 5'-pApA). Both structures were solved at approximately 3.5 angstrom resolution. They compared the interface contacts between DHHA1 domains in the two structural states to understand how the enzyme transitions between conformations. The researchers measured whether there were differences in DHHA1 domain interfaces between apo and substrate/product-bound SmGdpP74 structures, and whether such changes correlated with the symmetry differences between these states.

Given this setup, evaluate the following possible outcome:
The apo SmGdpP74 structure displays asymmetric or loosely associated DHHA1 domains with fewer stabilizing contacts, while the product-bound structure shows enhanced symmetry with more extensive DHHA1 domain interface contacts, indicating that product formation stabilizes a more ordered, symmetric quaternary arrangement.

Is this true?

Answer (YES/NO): NO